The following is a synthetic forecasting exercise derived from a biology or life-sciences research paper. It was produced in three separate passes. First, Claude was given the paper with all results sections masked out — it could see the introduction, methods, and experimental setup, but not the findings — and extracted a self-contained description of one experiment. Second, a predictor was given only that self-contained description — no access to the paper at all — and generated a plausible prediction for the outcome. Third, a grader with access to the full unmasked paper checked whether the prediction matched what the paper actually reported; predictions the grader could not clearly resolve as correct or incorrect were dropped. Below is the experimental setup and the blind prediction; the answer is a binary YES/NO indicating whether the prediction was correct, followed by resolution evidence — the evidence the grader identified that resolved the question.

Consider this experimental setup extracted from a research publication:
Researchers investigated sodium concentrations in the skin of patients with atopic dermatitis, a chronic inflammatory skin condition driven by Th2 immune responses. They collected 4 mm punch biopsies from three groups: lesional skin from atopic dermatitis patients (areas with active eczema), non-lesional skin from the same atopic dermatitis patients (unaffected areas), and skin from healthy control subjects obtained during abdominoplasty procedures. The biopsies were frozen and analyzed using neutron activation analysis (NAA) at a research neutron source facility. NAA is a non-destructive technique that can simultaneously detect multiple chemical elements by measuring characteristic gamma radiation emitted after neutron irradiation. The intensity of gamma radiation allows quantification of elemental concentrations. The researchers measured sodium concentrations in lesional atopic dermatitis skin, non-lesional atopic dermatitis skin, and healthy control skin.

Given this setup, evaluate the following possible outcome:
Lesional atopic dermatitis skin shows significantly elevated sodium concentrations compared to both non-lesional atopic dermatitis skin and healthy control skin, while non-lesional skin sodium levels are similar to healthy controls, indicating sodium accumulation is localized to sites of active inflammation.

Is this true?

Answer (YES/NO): YES